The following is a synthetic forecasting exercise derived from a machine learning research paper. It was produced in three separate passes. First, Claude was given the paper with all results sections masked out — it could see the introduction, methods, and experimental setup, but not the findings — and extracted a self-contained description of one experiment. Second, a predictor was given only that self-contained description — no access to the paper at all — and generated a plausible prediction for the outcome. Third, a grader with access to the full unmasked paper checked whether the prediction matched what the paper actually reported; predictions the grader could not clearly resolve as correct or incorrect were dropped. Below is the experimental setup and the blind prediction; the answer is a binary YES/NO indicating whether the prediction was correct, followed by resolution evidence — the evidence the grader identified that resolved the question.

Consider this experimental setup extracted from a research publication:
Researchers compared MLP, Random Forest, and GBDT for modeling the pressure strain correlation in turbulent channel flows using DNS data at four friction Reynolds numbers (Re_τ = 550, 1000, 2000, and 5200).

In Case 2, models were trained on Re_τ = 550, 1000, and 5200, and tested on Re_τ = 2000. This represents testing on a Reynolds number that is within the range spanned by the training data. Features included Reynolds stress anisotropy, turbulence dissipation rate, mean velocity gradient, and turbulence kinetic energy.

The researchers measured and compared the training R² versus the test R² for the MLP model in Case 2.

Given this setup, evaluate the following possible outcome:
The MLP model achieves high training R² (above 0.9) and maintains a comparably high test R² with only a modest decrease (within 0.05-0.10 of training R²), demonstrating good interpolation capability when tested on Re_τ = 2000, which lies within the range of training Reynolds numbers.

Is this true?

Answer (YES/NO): NO